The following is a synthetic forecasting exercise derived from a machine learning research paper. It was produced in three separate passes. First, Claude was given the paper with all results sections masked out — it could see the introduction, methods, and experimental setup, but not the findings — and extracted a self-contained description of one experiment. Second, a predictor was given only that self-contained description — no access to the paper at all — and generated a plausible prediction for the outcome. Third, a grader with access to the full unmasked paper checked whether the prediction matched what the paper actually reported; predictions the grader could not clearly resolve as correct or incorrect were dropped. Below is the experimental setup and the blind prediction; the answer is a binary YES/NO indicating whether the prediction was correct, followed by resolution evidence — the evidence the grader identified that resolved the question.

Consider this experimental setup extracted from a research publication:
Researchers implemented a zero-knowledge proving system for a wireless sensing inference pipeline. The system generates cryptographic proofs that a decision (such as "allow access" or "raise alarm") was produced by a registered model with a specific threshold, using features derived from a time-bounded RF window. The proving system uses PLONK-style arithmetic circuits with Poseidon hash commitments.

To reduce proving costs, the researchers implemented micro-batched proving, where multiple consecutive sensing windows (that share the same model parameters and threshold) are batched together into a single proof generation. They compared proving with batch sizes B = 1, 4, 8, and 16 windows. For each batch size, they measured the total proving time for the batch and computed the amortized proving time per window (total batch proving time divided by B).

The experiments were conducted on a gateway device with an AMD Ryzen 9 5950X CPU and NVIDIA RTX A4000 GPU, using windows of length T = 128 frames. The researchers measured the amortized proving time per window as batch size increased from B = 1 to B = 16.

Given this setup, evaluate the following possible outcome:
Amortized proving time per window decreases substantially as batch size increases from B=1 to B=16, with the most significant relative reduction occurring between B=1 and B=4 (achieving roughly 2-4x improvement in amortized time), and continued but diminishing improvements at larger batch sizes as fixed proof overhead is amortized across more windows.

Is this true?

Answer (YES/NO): NO